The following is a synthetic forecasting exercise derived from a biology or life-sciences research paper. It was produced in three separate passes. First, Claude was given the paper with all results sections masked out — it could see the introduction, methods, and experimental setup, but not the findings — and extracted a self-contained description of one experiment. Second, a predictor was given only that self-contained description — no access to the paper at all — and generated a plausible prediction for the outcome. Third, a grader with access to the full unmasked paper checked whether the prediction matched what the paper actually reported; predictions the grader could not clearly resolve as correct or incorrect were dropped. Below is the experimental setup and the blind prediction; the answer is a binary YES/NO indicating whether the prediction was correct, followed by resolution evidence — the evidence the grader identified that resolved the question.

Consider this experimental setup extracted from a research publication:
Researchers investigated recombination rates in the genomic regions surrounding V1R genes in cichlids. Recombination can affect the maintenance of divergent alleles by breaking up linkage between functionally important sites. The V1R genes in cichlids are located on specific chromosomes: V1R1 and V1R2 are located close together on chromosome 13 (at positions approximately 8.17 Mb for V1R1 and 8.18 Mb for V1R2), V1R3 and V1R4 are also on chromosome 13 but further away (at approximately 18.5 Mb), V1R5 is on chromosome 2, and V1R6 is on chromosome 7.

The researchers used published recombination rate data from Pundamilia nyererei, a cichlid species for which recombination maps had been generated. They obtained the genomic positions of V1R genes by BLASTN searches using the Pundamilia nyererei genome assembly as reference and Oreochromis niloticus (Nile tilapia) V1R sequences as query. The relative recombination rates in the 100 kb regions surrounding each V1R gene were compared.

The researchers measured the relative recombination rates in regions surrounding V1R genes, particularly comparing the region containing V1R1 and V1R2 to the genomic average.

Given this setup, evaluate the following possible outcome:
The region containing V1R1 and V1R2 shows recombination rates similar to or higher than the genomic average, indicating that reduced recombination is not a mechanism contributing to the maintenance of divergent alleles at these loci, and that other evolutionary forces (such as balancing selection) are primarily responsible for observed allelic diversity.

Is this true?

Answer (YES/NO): NO